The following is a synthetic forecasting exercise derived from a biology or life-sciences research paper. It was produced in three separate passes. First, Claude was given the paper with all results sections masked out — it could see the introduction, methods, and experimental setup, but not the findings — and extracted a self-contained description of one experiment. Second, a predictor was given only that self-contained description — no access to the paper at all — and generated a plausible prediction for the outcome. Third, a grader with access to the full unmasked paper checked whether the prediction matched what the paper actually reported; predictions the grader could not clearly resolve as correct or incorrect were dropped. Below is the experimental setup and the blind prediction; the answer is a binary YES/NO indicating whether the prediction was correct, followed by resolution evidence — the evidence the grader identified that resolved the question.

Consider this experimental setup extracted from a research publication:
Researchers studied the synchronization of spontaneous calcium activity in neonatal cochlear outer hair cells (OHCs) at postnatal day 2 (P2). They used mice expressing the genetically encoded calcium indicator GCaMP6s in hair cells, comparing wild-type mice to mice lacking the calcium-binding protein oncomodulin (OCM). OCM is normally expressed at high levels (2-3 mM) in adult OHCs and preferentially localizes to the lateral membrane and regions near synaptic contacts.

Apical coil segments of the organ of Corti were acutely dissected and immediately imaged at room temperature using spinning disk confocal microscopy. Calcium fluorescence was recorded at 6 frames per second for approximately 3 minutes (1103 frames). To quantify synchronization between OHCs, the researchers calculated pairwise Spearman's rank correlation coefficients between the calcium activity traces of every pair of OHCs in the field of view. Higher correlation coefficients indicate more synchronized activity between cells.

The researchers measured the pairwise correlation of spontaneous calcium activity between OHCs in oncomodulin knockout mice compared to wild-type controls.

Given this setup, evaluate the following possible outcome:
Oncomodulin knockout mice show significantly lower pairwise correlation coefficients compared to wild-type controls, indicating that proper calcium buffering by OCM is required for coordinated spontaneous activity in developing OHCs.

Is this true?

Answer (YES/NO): NO